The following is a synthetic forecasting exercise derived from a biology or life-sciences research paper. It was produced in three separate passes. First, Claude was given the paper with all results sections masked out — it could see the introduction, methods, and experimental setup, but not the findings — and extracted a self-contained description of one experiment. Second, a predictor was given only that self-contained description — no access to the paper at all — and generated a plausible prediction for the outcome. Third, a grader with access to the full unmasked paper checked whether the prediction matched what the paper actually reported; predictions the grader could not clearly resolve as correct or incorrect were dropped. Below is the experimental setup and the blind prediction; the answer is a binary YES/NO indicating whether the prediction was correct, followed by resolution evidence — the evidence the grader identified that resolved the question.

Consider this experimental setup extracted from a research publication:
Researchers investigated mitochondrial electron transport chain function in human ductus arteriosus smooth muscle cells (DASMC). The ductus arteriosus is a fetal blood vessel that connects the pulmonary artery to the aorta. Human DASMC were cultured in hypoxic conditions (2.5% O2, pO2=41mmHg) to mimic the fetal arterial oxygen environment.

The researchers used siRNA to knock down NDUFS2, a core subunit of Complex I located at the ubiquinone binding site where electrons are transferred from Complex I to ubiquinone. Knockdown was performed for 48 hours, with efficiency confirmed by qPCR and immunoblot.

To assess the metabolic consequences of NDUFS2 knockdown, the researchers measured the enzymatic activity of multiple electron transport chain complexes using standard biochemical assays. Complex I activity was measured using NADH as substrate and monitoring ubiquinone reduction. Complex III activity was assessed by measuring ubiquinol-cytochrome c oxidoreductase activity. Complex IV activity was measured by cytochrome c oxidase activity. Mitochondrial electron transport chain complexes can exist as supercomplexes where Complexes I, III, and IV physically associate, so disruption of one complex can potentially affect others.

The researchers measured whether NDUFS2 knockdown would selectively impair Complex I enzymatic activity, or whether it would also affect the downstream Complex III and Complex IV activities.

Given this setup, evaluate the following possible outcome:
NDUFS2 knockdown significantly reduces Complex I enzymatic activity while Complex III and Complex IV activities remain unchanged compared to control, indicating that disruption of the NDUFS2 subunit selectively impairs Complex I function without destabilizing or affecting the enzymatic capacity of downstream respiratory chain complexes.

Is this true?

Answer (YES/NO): NO